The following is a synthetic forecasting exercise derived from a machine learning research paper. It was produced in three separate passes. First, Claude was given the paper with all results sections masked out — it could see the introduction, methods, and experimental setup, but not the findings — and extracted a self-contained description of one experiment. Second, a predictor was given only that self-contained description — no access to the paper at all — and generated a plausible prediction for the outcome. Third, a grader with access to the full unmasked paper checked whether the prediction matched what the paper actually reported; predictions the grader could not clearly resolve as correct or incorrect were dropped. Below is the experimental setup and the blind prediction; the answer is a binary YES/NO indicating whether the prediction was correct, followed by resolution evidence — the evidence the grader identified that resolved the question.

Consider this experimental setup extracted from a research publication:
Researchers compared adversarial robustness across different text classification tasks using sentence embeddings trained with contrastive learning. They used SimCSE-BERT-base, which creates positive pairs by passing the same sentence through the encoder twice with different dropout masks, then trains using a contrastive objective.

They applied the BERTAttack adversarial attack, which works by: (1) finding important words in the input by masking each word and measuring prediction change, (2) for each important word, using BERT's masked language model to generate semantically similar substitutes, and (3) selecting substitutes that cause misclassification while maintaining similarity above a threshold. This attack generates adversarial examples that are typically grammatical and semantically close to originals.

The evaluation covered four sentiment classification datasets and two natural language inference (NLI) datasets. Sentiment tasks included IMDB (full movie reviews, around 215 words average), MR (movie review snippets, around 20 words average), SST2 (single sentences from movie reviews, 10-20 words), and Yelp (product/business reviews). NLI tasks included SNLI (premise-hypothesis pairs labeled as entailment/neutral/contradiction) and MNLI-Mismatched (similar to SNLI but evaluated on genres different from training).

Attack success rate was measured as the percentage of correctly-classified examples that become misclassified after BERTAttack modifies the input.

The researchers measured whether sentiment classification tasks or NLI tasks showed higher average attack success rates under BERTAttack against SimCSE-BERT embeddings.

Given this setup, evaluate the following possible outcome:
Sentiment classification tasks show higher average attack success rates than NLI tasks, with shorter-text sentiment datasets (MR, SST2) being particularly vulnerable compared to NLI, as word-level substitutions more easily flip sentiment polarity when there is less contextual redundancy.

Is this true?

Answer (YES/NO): NO